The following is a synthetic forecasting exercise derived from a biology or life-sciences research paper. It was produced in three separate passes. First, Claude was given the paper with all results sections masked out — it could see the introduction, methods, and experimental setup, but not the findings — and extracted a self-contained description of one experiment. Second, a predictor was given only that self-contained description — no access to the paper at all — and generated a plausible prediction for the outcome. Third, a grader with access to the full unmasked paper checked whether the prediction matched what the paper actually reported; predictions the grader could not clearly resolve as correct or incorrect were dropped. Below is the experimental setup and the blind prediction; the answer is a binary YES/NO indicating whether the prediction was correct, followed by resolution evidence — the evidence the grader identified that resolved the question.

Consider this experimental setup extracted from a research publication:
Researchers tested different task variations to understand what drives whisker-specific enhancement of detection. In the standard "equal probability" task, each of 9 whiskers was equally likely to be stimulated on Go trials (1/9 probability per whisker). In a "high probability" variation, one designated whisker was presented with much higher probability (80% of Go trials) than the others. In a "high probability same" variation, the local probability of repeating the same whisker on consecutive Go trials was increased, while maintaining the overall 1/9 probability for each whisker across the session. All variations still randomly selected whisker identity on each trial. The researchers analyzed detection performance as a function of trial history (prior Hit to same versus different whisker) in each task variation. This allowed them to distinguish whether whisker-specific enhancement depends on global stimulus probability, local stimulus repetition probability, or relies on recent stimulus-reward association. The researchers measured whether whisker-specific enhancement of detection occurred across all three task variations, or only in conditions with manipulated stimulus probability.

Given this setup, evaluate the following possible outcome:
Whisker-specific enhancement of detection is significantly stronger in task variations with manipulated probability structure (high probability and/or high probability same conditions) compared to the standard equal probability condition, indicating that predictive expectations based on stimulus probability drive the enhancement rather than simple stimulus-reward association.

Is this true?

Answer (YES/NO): NO